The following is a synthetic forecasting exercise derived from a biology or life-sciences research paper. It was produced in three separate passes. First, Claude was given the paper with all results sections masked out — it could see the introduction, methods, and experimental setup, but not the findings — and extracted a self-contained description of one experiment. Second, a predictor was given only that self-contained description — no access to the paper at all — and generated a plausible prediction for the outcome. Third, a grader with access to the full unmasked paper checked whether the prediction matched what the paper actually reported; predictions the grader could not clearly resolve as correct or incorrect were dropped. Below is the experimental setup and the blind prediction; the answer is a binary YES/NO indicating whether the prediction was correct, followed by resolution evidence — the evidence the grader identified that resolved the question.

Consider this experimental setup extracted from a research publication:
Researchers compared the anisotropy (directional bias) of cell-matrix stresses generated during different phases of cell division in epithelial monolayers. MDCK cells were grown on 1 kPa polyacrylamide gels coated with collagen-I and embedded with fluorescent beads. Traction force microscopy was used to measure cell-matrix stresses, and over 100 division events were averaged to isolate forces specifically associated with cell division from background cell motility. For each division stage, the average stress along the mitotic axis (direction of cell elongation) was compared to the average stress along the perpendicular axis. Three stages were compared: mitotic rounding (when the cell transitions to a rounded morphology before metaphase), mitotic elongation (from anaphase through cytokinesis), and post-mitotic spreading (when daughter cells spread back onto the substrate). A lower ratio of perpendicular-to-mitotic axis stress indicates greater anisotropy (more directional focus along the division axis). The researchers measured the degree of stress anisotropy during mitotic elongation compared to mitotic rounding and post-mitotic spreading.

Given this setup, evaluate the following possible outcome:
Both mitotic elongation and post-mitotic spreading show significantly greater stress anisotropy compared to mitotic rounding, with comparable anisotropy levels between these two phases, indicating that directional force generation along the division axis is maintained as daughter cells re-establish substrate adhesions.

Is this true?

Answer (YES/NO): NO